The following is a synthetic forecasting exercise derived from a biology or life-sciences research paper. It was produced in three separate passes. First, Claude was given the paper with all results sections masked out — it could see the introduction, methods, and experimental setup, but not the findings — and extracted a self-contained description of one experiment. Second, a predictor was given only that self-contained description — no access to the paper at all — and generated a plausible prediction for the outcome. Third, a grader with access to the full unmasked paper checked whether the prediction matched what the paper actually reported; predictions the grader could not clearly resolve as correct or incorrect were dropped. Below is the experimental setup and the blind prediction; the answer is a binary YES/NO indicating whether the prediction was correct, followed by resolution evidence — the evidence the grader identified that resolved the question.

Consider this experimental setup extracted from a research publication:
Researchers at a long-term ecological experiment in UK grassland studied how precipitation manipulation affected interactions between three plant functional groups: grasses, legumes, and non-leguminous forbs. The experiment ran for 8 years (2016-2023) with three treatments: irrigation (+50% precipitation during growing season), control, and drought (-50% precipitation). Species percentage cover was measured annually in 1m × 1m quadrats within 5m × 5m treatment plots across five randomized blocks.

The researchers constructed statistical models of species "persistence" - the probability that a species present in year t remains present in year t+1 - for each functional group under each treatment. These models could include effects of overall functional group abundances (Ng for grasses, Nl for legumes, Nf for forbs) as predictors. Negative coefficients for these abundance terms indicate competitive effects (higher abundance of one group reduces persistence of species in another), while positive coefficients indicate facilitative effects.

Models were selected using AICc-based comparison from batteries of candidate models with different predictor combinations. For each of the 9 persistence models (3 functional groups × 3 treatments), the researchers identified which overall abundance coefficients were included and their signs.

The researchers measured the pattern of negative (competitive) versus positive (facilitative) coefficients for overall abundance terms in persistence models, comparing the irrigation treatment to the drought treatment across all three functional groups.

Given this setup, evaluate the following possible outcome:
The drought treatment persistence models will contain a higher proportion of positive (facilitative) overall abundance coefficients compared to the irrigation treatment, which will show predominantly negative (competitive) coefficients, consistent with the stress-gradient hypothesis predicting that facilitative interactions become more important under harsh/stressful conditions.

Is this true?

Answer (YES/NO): YES